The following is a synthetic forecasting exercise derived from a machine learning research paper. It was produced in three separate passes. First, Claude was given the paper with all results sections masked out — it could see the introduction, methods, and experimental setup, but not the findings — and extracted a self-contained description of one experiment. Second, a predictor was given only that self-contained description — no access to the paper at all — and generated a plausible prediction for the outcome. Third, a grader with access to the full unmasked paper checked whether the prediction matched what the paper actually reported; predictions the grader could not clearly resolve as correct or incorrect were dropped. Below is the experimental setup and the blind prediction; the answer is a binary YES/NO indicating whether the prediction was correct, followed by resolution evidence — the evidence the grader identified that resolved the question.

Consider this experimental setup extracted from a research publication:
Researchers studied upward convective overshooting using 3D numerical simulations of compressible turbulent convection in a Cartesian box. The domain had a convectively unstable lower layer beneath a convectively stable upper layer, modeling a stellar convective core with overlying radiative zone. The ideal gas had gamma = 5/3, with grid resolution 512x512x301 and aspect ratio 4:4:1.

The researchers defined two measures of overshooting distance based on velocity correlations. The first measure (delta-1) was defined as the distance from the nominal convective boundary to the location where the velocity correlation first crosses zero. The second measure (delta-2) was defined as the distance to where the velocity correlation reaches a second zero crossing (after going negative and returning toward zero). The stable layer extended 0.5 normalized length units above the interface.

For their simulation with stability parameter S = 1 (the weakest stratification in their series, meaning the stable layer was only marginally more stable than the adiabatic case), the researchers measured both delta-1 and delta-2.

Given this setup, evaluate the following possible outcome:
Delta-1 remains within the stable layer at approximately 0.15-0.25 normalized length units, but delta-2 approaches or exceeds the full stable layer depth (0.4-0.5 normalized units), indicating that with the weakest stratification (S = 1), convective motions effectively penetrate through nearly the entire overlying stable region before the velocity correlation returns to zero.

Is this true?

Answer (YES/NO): NO